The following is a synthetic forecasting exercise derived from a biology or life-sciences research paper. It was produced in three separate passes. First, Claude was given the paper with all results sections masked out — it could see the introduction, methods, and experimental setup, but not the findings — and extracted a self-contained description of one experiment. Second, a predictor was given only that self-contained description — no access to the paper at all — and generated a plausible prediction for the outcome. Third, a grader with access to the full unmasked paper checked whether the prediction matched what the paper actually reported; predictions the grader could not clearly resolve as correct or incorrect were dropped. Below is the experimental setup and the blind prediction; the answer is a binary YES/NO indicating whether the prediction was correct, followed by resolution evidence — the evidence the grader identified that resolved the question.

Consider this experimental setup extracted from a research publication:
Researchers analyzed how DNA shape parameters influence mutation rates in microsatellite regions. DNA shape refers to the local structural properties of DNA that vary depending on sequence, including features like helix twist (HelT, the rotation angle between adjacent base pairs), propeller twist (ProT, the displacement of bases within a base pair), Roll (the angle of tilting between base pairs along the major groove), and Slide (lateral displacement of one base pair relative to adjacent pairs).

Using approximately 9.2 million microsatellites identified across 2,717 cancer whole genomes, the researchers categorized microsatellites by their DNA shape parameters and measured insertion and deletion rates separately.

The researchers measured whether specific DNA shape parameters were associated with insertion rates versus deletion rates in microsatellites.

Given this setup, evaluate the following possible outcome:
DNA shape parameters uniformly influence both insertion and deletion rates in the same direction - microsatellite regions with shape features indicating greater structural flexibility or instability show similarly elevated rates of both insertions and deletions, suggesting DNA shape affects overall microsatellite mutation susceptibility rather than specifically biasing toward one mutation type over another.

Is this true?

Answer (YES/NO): NO